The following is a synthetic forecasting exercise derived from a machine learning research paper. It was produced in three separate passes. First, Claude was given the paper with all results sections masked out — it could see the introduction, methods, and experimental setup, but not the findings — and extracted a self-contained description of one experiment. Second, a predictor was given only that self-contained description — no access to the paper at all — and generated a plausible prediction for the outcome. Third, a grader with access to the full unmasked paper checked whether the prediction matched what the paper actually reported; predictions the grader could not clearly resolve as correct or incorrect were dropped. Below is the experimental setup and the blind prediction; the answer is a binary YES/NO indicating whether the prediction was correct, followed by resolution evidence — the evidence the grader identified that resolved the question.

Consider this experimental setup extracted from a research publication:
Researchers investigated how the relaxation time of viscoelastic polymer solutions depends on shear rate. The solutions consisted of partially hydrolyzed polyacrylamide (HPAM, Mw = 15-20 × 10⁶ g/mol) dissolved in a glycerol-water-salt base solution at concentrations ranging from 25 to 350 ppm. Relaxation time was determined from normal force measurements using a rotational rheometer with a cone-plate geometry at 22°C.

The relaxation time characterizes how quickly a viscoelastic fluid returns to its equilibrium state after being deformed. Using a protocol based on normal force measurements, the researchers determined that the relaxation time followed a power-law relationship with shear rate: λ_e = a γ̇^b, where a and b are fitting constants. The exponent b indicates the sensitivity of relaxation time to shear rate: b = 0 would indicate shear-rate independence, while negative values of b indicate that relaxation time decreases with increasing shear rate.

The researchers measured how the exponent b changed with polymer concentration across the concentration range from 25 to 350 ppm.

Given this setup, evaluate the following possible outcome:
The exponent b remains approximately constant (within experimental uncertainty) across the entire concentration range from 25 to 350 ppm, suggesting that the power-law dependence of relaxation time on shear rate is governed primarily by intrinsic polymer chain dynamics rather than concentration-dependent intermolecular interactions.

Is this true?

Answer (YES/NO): NO